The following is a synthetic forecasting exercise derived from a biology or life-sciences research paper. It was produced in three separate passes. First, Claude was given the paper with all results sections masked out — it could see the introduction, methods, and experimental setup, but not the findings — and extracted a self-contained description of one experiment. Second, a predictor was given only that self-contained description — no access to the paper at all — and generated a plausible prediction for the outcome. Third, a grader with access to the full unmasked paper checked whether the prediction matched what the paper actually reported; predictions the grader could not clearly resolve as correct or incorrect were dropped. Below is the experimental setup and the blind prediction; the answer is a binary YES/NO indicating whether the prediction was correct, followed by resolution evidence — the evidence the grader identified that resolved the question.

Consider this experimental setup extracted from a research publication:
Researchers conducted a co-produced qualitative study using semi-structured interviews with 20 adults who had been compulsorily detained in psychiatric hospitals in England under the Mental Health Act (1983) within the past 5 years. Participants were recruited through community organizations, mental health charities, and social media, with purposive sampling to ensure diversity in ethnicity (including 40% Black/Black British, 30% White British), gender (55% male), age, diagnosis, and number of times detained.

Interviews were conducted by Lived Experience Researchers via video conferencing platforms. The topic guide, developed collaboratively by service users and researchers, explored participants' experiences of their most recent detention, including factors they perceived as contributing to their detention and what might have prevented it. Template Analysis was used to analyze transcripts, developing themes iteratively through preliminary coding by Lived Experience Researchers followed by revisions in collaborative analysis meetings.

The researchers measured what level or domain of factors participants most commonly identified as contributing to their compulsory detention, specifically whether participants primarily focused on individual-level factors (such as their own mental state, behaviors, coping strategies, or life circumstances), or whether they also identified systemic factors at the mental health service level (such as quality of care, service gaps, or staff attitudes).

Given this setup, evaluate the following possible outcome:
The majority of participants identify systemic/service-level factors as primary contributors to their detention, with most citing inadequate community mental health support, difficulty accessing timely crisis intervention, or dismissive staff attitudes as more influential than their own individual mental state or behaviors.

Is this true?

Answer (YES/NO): NO